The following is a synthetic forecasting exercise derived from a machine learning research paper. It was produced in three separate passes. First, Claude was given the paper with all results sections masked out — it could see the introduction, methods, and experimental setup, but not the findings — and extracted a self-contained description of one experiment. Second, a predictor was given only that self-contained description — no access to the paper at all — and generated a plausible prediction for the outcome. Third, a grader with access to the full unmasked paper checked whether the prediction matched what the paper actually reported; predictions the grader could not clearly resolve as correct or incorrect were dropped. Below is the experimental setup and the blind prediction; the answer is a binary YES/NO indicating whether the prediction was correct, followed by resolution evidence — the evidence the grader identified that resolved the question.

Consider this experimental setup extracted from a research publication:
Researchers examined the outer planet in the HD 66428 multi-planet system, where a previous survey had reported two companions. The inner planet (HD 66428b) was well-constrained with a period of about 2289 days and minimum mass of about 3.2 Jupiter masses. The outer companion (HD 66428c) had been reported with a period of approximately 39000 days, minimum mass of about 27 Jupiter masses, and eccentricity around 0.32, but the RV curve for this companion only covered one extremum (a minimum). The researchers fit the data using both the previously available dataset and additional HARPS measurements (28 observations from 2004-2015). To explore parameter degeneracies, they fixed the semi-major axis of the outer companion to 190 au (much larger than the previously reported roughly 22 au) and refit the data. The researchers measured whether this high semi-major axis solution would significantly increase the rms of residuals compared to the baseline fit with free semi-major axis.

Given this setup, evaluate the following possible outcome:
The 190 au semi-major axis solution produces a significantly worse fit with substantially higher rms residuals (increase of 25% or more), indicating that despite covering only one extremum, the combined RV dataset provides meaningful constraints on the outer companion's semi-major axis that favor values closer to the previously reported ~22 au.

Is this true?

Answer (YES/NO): NO